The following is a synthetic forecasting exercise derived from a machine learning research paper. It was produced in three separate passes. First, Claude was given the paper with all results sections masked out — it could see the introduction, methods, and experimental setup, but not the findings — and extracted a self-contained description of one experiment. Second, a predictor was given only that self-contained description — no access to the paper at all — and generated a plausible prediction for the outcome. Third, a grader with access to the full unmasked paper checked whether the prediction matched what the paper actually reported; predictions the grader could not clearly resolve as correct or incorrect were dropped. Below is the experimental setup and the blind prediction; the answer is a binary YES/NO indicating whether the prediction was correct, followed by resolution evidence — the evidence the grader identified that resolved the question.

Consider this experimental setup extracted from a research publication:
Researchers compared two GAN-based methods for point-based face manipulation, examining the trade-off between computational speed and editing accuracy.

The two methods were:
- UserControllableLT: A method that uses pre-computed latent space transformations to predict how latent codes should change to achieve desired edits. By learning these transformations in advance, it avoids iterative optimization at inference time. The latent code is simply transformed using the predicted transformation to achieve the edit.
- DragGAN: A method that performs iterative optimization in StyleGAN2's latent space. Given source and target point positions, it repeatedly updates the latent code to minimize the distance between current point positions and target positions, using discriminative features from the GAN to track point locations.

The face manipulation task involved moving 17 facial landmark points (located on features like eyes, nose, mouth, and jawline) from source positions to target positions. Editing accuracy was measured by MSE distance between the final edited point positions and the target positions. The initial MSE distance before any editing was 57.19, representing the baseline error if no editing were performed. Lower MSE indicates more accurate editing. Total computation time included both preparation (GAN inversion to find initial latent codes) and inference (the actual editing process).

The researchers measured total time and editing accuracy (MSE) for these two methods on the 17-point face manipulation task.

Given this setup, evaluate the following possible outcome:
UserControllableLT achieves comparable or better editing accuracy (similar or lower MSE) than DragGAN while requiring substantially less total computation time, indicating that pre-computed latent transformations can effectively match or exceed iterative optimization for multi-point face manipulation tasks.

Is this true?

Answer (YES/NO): NO